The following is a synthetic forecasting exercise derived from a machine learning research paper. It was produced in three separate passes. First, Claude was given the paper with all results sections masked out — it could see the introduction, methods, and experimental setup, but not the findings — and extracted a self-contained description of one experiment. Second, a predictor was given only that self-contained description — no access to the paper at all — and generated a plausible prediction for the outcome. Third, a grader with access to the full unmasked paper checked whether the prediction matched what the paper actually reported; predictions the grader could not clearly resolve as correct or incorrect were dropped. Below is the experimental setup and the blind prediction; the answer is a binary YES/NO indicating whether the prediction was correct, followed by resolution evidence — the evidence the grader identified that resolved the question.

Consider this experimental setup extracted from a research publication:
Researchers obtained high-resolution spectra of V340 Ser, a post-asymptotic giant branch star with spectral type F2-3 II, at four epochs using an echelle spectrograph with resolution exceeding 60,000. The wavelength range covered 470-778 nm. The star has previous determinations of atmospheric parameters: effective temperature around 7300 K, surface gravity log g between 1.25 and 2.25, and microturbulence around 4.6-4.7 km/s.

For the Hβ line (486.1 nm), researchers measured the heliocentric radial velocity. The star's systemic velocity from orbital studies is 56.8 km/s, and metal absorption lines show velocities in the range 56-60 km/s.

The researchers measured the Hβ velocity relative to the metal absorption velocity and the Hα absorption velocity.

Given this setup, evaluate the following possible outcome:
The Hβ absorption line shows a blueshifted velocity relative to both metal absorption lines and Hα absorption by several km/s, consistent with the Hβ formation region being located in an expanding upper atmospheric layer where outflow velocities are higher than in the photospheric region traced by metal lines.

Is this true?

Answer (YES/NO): NO